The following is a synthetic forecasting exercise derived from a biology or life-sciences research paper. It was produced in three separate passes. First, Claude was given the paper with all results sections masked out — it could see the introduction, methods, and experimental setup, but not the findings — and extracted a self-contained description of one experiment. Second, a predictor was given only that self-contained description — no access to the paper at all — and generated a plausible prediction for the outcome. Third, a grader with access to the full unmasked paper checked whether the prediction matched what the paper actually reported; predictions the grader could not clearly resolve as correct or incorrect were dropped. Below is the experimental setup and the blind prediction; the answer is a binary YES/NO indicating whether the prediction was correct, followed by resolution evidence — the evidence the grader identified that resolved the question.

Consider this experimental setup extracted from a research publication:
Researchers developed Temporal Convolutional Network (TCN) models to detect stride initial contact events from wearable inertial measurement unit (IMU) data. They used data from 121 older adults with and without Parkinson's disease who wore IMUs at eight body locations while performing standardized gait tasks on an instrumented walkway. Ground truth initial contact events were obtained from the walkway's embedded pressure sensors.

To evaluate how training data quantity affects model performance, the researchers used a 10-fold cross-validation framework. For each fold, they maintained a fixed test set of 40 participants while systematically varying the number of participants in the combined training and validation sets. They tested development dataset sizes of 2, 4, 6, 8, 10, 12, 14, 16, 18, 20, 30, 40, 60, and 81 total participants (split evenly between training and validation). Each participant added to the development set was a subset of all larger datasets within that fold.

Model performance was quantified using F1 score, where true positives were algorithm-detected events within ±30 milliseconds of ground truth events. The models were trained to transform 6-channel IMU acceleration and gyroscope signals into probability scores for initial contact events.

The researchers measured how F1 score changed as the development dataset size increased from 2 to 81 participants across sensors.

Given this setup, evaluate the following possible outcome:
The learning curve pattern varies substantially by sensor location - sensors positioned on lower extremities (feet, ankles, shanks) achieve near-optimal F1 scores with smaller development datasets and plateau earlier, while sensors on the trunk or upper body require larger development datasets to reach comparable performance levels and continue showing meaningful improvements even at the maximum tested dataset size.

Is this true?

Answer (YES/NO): NO